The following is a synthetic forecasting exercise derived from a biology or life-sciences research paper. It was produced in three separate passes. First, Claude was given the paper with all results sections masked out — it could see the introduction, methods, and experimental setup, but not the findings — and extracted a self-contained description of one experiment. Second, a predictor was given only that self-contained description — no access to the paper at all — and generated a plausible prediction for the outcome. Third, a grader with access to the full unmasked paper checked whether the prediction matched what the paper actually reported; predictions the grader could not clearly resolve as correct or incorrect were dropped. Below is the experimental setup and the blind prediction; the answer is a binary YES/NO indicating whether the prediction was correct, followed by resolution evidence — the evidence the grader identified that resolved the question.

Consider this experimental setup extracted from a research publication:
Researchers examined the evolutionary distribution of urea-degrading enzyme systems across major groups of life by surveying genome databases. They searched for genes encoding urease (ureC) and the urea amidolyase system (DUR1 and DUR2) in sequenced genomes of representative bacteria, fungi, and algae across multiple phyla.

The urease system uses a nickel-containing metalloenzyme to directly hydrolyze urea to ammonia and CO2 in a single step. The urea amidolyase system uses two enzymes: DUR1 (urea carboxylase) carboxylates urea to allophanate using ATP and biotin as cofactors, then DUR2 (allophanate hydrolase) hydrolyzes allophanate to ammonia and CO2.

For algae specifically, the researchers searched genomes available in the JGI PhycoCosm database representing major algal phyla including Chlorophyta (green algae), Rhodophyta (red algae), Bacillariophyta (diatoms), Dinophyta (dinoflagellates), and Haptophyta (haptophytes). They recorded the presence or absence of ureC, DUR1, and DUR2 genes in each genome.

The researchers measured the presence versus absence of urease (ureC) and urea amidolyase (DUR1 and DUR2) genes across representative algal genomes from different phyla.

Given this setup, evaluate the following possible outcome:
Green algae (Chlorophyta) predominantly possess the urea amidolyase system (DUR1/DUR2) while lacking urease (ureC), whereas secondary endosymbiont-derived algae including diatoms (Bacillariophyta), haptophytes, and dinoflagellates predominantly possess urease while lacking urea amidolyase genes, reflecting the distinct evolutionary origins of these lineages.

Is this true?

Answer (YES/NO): NO